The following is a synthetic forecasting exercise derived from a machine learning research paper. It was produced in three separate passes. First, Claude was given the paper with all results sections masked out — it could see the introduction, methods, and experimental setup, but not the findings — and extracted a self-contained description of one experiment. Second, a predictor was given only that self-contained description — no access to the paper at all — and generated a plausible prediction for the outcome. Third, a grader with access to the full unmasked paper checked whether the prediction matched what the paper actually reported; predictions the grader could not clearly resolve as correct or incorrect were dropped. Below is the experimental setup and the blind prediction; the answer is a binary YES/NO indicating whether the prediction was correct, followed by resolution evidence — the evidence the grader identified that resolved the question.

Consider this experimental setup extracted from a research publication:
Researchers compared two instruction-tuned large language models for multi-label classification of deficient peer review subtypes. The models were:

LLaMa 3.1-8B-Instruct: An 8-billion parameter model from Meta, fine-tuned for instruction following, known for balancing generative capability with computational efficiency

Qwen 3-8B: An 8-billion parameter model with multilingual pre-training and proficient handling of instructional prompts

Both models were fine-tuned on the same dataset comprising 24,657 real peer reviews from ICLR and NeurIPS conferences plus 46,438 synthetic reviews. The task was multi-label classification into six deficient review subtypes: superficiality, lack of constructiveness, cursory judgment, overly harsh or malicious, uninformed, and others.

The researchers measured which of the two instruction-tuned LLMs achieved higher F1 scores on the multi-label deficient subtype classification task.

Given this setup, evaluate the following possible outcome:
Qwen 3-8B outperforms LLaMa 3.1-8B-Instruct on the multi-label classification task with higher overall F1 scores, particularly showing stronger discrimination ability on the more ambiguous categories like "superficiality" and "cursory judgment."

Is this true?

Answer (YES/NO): NO